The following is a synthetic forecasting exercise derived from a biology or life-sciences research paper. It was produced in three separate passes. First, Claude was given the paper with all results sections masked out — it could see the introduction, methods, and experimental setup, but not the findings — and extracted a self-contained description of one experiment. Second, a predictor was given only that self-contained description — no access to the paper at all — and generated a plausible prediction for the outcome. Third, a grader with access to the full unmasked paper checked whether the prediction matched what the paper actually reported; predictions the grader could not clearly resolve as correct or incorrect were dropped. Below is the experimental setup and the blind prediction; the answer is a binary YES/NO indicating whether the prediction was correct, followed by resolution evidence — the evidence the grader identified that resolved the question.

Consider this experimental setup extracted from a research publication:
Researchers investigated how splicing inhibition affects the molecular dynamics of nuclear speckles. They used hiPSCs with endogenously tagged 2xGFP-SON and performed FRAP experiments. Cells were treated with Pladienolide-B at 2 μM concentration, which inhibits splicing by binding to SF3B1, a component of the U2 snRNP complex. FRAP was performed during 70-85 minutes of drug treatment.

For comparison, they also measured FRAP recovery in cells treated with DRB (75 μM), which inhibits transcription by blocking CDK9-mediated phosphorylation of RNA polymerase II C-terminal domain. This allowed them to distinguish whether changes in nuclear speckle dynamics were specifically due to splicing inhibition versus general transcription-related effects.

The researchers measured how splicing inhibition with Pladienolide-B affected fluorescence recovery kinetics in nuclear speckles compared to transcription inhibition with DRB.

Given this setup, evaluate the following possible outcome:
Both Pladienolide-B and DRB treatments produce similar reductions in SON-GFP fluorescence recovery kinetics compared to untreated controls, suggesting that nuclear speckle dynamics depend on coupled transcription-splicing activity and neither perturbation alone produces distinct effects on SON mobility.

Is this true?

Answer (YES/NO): NO